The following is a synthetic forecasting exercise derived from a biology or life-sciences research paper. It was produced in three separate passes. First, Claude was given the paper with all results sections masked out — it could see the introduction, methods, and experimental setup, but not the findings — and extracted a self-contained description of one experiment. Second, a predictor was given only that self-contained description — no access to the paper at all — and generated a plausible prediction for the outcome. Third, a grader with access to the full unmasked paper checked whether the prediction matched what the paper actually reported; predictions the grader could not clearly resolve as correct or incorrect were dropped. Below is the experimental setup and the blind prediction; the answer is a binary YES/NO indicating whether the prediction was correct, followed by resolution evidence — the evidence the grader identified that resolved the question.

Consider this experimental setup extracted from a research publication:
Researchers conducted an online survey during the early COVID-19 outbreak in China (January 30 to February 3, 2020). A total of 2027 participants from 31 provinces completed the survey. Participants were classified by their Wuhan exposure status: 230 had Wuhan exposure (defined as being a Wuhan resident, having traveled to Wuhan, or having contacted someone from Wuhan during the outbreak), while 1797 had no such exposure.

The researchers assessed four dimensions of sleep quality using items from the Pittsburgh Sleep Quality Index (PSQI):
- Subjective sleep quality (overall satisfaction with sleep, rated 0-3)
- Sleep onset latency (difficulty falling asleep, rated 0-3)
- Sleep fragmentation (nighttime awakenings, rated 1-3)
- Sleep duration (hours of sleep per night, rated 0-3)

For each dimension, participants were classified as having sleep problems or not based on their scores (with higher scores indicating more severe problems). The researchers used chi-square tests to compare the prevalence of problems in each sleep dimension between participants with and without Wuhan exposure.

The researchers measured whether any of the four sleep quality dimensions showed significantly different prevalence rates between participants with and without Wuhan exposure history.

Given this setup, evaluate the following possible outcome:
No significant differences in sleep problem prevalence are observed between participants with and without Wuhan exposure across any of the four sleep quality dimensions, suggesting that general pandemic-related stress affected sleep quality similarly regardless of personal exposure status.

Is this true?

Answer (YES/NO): NO